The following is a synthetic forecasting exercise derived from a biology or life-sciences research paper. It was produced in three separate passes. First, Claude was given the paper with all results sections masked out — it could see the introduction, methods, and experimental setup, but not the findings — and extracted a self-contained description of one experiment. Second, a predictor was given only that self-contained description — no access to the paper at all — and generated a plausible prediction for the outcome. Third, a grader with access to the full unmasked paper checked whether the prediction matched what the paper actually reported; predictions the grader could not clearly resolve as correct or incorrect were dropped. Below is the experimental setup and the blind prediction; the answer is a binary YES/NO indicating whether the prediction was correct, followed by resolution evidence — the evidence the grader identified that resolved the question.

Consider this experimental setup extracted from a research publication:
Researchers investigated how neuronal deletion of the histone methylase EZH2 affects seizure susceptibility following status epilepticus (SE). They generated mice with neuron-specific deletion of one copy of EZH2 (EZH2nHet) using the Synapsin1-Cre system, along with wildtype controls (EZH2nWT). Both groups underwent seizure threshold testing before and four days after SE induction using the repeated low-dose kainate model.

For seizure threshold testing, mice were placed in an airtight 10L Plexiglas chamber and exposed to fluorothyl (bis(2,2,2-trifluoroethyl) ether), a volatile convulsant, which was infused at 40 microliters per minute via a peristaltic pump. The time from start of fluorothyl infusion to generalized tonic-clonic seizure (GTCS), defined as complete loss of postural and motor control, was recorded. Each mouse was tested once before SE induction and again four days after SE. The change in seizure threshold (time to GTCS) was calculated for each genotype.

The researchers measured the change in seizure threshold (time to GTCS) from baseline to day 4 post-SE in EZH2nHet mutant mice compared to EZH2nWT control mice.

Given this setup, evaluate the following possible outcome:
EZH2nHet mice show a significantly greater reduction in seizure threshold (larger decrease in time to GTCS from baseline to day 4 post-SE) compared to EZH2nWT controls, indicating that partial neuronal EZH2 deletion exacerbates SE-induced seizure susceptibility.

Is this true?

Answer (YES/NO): YES